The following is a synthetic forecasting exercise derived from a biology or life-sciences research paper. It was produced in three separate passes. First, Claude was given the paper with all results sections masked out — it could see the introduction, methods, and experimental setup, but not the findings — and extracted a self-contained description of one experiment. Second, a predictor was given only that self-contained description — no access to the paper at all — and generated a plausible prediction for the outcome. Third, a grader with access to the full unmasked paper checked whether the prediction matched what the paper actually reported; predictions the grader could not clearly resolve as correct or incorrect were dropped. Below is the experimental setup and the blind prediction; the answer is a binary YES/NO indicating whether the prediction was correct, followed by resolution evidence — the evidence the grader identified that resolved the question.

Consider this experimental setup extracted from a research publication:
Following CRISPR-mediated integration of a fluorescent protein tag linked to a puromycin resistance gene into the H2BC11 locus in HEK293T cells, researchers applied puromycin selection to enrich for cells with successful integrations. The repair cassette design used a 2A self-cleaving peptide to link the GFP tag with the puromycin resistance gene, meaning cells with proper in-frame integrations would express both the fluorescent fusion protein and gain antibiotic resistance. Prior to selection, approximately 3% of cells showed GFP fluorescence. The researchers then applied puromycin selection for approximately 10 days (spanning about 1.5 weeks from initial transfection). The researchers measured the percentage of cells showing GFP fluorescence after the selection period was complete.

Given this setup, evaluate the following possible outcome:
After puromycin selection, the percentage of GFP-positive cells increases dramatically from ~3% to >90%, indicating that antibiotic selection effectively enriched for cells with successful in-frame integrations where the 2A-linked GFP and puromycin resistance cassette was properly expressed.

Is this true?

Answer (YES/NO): YES